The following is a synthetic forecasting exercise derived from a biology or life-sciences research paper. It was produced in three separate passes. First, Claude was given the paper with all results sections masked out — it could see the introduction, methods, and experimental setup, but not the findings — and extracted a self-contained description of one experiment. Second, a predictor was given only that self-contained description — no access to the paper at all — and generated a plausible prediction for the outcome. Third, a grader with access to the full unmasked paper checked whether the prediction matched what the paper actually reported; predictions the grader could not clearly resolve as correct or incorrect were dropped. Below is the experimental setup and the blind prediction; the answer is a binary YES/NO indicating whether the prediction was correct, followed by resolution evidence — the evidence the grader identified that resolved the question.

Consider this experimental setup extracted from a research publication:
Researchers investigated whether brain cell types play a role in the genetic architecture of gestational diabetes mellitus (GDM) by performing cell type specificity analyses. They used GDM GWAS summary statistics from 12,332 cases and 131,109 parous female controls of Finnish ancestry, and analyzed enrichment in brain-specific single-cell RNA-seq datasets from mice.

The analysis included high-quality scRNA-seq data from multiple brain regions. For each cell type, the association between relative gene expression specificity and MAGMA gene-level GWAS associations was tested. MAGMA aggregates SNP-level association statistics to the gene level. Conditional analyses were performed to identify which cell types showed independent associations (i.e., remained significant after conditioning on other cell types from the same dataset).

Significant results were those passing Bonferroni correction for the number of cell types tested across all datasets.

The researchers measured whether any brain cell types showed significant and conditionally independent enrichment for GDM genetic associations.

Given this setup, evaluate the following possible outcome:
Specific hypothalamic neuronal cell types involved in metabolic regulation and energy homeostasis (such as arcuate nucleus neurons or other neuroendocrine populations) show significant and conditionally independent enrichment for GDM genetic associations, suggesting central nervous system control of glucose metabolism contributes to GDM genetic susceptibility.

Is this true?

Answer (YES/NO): YES